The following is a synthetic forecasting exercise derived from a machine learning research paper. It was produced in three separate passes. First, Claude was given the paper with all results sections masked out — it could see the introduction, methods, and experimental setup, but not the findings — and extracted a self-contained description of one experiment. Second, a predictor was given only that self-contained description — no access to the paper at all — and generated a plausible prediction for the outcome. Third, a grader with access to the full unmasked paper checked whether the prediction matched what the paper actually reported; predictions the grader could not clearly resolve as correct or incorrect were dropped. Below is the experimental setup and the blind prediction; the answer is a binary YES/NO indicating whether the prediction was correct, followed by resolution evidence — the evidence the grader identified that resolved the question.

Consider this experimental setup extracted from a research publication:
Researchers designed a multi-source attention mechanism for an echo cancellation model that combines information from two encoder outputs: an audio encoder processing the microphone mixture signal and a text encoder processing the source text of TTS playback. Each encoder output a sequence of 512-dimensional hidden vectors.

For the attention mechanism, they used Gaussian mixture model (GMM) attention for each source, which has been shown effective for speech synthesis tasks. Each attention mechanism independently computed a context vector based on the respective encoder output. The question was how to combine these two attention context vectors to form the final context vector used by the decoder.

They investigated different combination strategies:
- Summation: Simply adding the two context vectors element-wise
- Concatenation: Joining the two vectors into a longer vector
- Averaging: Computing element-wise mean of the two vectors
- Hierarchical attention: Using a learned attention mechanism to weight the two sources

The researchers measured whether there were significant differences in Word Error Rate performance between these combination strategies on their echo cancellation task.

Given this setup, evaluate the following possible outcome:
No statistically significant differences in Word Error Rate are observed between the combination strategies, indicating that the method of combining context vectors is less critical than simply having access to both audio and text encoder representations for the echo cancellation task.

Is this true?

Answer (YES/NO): YES